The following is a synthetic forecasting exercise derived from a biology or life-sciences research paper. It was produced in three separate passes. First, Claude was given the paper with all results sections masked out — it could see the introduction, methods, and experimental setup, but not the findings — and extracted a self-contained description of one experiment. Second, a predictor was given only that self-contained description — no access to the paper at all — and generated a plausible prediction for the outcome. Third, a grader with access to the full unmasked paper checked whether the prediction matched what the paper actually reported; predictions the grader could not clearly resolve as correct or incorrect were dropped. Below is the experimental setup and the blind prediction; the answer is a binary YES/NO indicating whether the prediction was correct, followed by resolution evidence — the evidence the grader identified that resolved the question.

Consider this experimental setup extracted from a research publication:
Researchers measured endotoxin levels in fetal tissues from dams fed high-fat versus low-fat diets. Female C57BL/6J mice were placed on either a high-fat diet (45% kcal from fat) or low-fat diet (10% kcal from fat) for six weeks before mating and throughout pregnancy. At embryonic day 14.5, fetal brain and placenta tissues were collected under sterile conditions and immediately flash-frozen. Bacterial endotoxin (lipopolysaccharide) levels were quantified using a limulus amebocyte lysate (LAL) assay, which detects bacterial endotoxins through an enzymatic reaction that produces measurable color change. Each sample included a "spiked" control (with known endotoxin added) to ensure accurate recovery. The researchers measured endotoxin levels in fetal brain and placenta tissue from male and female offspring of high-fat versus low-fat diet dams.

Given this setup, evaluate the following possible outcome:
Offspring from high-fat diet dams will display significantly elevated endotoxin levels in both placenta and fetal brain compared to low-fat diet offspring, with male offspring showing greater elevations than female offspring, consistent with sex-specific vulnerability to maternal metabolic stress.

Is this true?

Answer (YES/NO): NO